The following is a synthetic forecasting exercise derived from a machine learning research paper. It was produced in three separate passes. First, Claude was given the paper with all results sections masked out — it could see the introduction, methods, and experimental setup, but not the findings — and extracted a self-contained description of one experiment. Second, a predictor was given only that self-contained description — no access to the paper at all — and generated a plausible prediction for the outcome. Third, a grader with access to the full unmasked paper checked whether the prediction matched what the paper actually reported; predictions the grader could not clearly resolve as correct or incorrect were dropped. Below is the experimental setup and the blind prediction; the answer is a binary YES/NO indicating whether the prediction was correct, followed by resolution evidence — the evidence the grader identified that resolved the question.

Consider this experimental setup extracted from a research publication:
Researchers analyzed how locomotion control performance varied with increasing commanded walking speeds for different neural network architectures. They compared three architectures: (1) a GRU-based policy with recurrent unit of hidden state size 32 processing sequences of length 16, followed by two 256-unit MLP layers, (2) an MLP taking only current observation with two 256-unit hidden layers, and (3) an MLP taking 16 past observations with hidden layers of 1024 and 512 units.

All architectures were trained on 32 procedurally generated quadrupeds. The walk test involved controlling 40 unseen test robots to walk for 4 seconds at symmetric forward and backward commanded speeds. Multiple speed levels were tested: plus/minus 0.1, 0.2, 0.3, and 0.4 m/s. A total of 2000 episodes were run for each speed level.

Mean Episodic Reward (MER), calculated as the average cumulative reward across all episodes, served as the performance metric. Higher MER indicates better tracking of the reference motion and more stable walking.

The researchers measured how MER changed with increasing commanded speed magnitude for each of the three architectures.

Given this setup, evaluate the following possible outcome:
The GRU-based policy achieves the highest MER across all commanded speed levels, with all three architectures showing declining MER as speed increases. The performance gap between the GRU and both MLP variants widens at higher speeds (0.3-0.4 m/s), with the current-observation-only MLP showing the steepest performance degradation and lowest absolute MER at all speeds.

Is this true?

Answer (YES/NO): NO